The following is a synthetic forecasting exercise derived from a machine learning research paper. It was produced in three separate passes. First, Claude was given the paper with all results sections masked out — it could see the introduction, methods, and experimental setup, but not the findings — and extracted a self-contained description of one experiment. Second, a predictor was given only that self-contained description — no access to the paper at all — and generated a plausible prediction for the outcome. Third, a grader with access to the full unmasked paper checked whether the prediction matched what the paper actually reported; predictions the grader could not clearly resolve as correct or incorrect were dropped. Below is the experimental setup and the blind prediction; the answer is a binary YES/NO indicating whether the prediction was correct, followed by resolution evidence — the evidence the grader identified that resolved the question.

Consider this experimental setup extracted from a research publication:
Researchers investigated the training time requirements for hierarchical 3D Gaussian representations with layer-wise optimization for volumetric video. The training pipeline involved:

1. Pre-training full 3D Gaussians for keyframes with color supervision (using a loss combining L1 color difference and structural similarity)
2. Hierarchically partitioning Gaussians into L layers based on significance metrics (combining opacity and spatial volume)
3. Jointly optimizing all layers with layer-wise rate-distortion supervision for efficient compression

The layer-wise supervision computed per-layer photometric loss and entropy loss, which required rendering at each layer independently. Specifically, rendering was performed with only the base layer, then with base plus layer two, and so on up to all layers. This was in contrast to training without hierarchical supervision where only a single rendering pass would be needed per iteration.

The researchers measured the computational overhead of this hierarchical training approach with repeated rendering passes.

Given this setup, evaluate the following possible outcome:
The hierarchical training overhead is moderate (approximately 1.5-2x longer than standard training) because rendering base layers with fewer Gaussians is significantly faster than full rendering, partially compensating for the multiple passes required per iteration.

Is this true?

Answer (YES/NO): NO